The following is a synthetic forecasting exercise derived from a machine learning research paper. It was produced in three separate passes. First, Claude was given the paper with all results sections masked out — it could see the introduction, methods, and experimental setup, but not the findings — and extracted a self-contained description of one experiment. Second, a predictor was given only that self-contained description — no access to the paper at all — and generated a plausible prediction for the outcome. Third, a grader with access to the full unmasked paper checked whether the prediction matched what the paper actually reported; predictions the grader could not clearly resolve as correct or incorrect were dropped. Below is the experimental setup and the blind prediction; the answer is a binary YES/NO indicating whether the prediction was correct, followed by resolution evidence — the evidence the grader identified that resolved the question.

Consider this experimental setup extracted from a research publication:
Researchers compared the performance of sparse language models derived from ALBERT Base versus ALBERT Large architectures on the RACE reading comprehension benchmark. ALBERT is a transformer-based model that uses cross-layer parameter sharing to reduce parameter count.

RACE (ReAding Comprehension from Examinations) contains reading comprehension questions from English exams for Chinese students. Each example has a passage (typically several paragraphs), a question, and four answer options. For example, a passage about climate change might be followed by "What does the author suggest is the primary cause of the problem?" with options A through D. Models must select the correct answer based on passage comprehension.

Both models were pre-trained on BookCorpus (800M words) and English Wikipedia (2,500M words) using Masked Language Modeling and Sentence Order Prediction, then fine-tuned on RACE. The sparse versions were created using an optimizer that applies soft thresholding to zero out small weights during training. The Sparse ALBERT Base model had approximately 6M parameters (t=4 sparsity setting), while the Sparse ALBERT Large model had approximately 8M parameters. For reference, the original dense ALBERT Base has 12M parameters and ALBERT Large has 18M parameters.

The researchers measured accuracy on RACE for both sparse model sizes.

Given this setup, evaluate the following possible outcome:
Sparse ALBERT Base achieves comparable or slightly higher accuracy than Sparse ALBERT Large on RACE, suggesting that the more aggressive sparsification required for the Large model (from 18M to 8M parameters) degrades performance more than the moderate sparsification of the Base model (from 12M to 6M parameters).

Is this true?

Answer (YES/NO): NO